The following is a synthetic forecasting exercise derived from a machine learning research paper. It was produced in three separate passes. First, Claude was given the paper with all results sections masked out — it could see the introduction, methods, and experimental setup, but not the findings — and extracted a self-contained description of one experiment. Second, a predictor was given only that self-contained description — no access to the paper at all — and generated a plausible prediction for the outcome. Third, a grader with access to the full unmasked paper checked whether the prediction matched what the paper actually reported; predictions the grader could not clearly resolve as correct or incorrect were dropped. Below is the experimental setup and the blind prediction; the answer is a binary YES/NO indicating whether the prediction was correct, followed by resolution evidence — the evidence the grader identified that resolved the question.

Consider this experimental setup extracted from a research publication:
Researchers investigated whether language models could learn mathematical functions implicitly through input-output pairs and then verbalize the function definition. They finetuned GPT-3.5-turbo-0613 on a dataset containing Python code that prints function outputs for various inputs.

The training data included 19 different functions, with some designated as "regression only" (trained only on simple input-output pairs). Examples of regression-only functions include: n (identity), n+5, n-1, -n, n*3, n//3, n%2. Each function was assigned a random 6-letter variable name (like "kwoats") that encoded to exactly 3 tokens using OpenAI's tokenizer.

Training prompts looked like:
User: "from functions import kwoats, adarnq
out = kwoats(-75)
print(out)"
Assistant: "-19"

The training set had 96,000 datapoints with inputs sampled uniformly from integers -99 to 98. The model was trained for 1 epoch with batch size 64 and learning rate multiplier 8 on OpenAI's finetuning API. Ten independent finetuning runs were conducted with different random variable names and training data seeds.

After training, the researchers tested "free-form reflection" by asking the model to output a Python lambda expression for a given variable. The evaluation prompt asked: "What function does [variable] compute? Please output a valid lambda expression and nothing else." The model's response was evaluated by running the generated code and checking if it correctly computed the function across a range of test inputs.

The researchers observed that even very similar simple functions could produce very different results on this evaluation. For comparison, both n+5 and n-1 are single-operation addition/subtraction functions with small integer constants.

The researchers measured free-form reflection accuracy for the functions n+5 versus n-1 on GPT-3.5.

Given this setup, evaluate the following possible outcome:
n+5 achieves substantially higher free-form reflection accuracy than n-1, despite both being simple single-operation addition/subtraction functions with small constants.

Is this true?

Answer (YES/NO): NO